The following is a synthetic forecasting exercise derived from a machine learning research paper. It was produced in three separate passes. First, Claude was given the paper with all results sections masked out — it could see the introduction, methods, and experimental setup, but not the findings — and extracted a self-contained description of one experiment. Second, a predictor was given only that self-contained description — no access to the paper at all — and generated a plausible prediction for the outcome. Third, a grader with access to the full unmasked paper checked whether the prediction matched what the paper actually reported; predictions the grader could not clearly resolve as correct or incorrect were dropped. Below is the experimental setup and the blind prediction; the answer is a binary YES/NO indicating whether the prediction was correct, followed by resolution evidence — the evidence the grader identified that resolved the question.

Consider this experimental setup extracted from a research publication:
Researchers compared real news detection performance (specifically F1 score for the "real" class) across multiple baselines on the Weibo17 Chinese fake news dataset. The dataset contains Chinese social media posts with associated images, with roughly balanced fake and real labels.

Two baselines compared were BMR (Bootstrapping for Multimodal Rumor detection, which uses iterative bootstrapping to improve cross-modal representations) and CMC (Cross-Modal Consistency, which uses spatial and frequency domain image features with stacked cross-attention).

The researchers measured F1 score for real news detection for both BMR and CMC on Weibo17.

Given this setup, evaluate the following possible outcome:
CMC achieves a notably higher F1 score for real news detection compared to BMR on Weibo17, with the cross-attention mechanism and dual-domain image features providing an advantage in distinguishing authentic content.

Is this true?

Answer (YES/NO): NO